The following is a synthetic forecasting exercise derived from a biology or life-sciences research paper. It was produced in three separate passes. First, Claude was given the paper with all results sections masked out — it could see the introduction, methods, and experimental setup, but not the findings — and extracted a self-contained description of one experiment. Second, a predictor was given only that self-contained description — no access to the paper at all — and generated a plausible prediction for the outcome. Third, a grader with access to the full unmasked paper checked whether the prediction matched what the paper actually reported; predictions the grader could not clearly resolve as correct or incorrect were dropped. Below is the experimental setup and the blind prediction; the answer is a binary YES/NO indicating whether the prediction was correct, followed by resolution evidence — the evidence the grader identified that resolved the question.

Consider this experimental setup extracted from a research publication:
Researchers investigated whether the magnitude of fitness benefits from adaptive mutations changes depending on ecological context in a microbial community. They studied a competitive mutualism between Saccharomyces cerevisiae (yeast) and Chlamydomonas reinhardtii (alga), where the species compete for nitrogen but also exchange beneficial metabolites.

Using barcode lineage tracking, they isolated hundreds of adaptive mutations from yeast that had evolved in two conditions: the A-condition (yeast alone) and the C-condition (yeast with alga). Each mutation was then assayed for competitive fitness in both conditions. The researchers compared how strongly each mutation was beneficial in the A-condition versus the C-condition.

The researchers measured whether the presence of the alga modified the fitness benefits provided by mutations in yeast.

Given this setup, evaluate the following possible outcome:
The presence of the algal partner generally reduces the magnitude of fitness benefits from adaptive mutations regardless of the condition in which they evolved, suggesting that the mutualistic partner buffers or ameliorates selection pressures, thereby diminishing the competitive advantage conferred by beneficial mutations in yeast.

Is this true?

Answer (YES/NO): NO